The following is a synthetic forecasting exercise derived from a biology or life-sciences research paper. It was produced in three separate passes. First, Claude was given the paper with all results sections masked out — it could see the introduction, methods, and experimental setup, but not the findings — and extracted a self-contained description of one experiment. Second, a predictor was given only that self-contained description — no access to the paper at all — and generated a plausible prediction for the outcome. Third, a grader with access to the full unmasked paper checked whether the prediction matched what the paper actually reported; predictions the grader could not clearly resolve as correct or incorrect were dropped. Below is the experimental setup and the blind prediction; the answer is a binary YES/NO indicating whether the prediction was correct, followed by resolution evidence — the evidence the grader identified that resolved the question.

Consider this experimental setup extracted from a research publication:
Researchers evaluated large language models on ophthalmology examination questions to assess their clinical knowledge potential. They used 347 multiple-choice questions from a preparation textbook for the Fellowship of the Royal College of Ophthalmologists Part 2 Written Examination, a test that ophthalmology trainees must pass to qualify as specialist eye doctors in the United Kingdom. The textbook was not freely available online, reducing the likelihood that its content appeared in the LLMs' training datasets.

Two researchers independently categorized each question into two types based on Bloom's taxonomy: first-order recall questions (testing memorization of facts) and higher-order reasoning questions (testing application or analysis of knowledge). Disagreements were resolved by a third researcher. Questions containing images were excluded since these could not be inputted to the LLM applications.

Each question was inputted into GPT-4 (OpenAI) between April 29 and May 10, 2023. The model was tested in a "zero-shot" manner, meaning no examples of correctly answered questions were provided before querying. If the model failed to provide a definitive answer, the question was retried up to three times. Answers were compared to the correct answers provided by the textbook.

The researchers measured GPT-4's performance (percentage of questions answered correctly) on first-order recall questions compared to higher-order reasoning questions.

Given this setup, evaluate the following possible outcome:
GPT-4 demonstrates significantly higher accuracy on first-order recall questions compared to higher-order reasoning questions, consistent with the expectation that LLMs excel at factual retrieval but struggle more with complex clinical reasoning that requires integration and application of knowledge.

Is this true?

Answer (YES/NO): NO